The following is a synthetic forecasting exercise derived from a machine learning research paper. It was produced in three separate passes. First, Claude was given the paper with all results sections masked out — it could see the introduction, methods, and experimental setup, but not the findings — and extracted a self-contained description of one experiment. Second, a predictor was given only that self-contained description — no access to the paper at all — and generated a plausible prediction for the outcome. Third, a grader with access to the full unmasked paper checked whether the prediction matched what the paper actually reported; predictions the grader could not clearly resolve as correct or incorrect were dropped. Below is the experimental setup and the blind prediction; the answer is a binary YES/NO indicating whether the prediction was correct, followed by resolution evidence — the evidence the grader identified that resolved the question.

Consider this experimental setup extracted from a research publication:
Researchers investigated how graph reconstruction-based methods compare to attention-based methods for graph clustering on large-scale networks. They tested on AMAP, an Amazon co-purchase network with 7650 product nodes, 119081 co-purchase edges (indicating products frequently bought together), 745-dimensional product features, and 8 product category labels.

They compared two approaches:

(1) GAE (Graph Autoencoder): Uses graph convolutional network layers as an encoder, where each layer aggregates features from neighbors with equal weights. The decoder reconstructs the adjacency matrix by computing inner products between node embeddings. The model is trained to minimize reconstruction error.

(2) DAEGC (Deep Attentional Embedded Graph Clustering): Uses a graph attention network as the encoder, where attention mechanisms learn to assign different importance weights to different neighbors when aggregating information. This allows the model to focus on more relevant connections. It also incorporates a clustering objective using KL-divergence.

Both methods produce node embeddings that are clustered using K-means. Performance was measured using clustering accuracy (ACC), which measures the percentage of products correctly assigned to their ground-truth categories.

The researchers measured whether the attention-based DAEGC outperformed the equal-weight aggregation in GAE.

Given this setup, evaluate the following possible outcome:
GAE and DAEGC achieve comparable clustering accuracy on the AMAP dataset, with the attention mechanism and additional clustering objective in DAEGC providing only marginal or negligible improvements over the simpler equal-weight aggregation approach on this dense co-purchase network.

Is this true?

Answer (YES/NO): NO